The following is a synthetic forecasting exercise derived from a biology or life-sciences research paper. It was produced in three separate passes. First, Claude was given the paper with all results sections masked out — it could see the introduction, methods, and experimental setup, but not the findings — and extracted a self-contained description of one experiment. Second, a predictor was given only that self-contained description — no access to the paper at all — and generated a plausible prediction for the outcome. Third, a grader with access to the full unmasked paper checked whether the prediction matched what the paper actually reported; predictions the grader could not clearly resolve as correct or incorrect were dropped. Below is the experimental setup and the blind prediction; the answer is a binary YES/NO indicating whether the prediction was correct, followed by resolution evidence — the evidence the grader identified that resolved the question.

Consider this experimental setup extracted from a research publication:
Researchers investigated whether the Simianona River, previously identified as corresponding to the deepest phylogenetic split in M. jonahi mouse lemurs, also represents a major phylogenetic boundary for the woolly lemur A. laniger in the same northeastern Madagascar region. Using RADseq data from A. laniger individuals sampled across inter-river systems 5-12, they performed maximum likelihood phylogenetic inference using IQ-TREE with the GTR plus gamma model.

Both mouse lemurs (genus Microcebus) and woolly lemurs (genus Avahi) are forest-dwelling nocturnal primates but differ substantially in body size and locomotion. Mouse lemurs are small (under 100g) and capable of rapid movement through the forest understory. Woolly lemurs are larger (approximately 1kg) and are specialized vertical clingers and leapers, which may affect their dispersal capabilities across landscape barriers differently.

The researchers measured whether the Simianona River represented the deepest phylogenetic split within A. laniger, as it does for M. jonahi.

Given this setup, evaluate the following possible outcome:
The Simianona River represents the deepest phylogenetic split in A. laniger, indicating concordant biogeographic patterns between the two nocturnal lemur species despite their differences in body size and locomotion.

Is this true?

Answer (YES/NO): YES